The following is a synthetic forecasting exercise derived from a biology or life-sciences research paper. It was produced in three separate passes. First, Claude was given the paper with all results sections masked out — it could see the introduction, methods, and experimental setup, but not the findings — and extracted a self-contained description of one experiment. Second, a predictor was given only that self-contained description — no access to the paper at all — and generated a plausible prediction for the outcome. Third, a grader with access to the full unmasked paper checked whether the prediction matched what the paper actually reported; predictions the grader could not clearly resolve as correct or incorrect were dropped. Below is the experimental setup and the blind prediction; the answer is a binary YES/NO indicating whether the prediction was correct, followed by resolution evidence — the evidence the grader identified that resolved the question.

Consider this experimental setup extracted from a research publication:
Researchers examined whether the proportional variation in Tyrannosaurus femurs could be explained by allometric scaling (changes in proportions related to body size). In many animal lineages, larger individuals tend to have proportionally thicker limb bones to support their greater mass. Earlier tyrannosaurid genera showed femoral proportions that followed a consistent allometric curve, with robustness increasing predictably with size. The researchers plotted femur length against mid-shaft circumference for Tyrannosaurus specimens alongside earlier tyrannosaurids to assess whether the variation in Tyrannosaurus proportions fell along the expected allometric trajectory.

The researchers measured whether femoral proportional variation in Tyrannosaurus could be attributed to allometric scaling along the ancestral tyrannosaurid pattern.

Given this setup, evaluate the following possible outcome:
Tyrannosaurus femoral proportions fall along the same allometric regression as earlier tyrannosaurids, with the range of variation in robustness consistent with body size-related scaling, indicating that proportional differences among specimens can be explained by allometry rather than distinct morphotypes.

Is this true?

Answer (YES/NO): NO